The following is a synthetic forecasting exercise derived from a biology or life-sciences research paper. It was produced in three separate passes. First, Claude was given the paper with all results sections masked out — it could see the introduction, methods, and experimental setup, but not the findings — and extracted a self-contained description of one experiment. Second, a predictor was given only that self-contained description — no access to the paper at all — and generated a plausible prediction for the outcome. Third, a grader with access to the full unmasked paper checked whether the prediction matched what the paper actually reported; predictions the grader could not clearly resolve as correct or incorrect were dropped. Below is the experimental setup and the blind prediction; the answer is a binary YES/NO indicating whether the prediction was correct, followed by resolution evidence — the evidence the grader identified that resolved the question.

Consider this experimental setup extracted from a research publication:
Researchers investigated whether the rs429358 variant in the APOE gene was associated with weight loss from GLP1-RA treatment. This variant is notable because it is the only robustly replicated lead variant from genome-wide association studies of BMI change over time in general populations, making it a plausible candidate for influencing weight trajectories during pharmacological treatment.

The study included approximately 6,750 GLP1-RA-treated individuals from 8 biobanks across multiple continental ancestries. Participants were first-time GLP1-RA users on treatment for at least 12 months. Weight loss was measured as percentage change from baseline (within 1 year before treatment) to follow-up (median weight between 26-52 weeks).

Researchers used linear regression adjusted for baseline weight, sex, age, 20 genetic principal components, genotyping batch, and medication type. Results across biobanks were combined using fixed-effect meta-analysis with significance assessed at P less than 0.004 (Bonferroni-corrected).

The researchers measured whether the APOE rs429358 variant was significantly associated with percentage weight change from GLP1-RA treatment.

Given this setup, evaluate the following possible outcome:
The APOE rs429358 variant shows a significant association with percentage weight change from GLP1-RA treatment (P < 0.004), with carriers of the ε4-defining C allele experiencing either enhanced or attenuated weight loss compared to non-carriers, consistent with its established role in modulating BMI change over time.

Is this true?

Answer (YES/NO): NO